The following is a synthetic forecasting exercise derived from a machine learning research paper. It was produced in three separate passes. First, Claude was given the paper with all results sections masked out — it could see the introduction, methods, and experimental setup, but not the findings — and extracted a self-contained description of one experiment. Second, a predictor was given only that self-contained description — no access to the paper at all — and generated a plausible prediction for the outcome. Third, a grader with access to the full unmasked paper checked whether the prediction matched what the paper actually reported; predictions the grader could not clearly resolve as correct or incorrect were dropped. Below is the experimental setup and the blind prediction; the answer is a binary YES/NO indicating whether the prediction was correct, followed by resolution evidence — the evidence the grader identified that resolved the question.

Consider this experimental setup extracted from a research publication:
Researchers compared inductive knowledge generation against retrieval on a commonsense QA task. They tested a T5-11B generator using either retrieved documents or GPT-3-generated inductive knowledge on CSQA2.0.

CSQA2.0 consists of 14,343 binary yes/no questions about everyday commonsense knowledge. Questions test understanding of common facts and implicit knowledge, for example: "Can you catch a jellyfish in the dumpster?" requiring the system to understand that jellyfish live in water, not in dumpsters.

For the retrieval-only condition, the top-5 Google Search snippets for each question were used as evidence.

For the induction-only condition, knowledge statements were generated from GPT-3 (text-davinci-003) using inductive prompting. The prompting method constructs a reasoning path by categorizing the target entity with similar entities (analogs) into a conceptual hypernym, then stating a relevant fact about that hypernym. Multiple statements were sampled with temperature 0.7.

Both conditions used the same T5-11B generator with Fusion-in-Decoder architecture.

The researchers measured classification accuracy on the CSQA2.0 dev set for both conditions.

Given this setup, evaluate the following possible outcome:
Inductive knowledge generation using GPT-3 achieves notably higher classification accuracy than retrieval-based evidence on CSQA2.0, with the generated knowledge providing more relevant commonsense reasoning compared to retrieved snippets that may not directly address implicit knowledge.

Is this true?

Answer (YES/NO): NO